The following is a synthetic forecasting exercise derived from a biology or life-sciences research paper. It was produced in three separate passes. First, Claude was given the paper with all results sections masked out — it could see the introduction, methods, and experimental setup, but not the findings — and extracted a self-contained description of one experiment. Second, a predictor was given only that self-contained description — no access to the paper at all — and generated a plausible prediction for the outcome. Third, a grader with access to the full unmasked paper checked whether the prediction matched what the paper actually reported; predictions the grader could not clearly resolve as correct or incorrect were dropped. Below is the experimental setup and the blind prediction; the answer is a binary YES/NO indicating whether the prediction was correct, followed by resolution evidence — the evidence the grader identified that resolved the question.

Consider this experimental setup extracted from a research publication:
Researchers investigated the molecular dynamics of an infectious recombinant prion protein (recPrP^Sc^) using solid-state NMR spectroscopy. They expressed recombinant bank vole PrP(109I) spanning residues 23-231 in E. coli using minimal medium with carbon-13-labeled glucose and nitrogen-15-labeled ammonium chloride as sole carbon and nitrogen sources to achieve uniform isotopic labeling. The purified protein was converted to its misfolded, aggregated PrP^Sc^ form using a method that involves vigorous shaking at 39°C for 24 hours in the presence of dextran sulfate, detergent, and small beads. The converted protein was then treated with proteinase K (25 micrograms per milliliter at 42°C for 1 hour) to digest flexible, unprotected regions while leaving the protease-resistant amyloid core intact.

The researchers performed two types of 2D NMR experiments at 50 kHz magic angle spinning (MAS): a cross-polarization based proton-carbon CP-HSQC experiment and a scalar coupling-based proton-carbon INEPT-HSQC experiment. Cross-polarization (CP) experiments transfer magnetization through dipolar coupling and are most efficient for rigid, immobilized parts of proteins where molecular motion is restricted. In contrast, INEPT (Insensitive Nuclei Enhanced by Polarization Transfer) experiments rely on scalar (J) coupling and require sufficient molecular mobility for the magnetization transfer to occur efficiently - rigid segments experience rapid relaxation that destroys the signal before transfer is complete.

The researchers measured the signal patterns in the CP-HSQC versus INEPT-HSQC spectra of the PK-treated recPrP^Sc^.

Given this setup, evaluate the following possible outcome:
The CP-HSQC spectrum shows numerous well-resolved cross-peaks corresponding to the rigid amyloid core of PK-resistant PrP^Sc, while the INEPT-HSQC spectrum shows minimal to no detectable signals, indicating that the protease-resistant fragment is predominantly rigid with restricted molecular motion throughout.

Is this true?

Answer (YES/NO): NO